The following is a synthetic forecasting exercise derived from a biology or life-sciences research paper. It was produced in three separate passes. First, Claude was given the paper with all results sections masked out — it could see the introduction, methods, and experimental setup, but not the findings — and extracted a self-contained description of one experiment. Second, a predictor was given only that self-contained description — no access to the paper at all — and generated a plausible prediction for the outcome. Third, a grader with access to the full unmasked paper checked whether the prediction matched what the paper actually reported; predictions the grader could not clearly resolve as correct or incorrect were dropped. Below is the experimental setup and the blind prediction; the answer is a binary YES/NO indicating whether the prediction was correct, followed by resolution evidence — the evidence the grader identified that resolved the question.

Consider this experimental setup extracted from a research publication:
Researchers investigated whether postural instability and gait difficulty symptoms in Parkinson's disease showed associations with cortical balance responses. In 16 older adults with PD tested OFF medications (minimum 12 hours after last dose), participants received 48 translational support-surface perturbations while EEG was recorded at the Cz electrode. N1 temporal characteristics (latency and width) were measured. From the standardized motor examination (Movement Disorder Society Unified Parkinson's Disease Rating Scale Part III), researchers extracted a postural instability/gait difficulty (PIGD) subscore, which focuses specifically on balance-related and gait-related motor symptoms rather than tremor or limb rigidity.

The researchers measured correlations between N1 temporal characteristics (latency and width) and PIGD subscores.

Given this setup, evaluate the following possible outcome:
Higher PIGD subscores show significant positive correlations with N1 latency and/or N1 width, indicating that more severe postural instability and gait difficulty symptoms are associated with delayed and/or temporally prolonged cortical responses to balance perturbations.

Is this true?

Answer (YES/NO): NO